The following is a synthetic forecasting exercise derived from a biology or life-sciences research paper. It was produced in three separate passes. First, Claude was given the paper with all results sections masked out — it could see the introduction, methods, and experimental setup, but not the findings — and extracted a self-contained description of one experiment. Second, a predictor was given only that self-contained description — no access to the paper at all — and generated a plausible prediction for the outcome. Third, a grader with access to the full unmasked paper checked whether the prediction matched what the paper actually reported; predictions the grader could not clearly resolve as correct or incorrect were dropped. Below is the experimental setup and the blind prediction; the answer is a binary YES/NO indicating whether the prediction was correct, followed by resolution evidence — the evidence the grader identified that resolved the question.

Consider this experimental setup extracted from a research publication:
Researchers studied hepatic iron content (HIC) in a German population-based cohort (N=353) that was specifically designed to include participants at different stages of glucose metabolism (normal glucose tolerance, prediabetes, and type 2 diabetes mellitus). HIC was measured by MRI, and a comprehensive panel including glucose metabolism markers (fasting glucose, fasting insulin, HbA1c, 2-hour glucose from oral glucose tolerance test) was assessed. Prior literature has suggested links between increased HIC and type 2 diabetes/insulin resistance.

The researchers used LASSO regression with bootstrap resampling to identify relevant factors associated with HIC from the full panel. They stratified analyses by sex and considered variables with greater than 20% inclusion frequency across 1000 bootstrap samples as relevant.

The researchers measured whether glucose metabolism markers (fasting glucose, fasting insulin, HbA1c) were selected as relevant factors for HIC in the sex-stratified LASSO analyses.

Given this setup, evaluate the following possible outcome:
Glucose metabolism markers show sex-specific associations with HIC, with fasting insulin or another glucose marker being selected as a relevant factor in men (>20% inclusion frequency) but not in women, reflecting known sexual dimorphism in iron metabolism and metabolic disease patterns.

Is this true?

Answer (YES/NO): YES